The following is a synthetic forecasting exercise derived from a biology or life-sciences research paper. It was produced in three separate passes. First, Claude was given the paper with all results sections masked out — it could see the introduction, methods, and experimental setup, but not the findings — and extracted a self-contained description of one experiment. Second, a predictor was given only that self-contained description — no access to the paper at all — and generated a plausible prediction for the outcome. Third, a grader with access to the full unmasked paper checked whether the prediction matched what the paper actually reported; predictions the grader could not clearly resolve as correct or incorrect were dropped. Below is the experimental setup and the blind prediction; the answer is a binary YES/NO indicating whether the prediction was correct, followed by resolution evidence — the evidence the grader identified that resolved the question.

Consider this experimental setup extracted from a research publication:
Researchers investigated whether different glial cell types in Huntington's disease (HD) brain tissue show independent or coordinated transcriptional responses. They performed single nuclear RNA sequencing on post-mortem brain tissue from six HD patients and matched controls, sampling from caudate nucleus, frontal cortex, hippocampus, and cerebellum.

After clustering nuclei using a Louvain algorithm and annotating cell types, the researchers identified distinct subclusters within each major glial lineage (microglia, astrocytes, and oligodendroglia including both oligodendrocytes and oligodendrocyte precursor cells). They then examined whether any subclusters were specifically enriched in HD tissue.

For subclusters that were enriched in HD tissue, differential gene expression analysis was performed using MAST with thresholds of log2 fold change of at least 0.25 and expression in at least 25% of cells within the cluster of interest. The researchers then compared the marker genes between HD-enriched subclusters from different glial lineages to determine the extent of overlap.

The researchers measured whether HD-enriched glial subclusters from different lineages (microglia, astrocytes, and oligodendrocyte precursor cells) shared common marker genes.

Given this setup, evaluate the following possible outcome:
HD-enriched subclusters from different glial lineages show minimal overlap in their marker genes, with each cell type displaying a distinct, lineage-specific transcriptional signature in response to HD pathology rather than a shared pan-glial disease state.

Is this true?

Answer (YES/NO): NO